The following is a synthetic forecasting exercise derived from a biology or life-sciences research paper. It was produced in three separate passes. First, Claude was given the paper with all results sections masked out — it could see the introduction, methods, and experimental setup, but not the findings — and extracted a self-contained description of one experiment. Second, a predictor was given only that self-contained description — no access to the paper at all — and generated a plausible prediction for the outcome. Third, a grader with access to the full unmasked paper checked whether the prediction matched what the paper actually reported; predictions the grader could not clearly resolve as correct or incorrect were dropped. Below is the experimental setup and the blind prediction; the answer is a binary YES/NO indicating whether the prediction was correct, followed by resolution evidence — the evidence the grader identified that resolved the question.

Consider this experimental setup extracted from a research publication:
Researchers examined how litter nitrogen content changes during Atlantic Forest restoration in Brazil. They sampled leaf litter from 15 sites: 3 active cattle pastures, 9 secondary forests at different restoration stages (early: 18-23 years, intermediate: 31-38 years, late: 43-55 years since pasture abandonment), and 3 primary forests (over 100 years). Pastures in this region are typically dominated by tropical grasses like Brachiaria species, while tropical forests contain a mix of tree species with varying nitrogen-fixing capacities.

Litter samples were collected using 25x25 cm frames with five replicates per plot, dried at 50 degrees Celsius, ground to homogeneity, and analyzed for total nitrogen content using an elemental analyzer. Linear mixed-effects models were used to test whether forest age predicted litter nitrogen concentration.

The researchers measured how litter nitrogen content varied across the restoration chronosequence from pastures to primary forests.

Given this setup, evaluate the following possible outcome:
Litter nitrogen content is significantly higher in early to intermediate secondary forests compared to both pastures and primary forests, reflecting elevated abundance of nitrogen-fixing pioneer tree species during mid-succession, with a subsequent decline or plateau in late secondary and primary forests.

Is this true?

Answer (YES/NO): NO